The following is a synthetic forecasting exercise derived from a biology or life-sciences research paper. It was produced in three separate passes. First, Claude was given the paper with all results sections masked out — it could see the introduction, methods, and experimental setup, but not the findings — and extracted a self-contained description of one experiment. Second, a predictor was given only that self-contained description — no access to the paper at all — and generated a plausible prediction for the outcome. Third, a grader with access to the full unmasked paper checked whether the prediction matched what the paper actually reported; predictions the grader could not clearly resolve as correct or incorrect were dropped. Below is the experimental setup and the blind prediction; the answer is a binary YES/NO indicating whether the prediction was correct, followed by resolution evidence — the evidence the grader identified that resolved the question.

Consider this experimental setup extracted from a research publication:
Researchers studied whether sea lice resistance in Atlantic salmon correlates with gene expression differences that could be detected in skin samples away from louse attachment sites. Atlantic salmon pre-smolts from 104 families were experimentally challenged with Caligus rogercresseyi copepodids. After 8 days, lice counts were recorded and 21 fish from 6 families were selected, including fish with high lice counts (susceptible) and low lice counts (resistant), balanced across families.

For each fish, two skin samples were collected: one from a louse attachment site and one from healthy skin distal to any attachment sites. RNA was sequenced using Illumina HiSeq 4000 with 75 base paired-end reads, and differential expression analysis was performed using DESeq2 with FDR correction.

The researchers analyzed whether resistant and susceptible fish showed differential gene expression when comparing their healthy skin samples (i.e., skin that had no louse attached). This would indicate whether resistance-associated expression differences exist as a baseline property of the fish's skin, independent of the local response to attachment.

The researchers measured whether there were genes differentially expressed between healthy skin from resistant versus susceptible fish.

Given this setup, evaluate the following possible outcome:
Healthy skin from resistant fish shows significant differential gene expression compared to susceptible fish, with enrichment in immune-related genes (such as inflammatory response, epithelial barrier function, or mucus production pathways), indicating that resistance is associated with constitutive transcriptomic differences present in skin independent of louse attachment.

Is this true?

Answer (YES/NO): NO